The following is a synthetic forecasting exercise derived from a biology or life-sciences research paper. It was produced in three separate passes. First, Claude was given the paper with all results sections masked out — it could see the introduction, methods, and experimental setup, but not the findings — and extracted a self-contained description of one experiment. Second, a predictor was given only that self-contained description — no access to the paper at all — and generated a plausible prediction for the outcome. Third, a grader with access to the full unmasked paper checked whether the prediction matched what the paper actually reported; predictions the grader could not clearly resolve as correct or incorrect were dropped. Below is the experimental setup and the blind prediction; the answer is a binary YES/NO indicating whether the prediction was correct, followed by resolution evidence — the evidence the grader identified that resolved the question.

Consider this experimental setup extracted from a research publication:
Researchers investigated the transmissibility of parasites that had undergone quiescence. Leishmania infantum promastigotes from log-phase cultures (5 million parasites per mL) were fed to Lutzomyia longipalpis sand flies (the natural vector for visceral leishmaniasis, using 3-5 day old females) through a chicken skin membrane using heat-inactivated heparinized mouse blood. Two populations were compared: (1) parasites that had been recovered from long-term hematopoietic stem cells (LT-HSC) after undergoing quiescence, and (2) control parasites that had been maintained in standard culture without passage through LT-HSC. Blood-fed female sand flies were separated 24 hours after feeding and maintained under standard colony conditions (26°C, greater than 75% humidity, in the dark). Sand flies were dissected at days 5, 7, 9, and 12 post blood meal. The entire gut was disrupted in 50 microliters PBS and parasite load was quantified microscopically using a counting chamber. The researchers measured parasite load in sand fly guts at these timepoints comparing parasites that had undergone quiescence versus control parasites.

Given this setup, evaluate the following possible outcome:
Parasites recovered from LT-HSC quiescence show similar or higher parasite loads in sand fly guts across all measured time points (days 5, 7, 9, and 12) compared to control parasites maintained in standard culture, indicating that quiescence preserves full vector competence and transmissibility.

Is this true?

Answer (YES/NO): YES